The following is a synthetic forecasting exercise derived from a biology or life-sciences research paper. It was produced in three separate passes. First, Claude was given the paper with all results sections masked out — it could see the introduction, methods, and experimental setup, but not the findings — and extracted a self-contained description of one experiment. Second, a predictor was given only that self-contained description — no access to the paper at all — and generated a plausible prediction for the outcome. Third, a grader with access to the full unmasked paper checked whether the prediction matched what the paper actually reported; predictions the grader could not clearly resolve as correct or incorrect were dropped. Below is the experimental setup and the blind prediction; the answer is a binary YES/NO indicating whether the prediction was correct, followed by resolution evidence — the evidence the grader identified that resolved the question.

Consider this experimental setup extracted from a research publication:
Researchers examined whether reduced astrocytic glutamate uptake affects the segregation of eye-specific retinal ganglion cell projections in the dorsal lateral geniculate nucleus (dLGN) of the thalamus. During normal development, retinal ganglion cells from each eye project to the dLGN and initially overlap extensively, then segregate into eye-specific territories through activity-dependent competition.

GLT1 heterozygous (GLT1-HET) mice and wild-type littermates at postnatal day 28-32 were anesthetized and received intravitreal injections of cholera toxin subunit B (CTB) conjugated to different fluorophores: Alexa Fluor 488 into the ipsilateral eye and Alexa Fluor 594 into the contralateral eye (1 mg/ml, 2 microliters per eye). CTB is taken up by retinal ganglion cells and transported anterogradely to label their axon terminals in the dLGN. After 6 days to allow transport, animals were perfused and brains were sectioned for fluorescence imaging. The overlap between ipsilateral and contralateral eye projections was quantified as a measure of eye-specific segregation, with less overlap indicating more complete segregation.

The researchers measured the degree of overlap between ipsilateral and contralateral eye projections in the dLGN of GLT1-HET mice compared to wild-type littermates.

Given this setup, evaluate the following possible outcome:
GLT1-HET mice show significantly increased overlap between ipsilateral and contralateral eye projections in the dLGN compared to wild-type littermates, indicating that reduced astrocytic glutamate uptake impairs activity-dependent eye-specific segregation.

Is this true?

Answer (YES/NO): NO